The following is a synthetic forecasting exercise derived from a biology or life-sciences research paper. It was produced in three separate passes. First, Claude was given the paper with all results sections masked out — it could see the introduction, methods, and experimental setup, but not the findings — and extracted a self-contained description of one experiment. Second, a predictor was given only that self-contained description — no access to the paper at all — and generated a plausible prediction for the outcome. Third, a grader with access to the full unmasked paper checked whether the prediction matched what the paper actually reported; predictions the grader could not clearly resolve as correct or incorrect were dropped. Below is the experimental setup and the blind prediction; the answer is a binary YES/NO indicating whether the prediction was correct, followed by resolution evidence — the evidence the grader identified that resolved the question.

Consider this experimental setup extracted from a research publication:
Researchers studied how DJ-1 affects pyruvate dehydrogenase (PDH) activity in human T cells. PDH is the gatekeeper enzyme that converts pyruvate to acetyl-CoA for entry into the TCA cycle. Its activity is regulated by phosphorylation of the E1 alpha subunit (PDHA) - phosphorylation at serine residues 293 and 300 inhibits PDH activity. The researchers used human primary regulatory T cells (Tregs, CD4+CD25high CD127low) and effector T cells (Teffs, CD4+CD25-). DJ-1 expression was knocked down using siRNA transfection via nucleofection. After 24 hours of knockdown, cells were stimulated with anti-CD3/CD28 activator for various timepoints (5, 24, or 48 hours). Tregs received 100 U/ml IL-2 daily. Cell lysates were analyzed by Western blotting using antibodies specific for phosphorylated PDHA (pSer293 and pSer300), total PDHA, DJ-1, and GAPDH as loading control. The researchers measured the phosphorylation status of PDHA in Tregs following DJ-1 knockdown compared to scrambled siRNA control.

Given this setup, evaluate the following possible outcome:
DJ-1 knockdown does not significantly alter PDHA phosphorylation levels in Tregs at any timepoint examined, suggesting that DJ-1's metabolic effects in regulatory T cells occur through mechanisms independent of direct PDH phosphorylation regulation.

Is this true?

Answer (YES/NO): NO